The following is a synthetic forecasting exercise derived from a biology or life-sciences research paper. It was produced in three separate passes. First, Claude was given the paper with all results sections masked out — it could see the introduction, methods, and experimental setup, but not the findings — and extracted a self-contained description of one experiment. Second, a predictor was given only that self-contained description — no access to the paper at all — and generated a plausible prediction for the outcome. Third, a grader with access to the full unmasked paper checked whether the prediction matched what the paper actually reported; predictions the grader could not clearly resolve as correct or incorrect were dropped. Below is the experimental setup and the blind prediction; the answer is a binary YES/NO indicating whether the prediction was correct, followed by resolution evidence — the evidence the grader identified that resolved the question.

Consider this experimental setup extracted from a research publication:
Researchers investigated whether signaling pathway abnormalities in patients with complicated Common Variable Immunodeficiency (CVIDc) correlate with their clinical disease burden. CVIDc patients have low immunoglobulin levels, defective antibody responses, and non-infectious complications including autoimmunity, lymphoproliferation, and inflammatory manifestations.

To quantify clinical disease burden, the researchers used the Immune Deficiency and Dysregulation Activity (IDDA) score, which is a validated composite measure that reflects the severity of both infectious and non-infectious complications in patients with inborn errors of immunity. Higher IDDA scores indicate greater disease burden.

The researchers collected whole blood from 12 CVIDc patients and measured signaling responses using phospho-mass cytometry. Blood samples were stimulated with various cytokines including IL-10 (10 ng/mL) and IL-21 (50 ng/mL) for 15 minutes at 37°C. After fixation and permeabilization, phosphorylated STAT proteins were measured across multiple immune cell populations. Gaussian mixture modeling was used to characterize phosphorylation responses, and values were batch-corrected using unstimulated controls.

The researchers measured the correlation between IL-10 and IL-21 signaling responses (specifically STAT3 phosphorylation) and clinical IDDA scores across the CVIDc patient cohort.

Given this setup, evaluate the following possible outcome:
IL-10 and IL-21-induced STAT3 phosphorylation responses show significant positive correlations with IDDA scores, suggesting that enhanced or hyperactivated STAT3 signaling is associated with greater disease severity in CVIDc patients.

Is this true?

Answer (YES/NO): YES